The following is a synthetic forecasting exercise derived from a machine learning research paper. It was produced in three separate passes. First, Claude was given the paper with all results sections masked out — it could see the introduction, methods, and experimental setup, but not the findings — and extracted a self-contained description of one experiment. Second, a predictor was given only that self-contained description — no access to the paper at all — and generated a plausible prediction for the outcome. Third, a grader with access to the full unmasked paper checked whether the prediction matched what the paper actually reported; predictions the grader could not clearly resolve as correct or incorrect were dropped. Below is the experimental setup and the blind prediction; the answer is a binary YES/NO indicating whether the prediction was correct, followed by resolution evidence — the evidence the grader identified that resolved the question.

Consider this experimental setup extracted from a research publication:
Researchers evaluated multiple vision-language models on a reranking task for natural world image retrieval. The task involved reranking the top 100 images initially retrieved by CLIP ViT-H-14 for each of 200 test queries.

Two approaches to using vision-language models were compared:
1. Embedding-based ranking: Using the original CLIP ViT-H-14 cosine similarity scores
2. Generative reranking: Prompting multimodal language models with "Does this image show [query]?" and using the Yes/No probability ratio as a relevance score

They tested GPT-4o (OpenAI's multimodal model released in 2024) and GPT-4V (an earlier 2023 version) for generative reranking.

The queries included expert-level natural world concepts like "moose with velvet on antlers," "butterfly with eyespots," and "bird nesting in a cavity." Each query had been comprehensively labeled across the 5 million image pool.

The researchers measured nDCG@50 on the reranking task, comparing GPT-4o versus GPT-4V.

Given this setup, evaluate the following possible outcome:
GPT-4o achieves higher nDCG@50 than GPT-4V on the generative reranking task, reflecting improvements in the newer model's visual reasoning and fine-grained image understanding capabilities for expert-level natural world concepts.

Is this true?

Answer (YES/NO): YES